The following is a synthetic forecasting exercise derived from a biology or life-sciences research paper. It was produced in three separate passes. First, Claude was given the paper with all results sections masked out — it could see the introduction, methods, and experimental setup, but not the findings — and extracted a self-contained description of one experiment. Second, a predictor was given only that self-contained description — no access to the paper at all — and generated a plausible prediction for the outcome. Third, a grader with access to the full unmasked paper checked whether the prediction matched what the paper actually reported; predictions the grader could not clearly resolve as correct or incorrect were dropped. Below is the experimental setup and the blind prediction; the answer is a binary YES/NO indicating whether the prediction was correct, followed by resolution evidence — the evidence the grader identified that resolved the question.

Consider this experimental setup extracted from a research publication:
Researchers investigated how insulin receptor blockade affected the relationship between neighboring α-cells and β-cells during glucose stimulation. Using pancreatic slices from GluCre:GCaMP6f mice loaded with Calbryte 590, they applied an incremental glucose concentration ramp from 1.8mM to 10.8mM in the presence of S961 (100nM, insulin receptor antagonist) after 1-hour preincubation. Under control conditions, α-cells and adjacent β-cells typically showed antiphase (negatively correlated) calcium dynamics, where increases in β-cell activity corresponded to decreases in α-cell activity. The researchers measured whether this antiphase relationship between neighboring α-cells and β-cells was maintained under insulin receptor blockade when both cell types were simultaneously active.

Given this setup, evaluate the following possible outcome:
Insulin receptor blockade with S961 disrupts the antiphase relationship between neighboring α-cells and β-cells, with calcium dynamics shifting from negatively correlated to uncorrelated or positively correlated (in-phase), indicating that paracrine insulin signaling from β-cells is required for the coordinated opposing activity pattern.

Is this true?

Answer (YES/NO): YES